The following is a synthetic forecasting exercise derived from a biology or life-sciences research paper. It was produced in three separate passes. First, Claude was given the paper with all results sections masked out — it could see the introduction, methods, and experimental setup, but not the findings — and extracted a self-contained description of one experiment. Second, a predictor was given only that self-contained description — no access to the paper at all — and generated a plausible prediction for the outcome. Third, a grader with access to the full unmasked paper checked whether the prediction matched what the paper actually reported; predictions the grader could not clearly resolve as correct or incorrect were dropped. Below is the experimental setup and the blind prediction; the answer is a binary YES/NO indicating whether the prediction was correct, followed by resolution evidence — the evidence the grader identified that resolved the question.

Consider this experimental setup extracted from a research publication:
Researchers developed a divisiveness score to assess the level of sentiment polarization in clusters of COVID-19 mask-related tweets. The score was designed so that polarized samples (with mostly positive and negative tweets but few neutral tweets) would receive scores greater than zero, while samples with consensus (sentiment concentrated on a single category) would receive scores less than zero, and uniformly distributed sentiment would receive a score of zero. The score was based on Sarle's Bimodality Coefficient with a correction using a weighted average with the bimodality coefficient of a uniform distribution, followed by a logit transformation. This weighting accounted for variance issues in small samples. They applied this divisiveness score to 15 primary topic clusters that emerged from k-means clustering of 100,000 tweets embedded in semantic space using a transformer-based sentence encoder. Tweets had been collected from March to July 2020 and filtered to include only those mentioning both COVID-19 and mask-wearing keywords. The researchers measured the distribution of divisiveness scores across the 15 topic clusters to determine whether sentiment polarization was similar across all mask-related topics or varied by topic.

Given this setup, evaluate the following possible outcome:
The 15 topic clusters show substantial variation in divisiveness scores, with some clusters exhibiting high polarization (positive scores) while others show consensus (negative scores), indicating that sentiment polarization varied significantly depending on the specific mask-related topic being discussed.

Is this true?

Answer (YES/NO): NO